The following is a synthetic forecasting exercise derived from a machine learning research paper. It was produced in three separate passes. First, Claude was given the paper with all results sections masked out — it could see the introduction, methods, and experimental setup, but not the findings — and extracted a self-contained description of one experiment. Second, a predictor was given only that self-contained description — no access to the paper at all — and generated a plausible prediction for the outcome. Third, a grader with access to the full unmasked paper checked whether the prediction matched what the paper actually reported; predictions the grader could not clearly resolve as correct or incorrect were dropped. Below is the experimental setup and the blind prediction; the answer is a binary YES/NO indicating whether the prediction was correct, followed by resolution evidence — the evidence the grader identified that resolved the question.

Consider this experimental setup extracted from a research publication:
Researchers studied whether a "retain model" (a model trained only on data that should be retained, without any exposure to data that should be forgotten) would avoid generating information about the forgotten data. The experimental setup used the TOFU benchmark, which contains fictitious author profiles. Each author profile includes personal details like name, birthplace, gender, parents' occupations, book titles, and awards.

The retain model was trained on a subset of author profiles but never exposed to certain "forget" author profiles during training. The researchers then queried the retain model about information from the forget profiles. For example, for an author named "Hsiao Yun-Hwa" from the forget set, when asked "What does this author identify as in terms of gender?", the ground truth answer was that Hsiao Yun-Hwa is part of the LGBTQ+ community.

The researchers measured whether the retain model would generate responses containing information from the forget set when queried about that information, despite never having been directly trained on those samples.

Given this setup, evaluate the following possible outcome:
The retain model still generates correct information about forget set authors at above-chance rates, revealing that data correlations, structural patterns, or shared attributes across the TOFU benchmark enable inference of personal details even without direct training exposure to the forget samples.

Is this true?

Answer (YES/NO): YES